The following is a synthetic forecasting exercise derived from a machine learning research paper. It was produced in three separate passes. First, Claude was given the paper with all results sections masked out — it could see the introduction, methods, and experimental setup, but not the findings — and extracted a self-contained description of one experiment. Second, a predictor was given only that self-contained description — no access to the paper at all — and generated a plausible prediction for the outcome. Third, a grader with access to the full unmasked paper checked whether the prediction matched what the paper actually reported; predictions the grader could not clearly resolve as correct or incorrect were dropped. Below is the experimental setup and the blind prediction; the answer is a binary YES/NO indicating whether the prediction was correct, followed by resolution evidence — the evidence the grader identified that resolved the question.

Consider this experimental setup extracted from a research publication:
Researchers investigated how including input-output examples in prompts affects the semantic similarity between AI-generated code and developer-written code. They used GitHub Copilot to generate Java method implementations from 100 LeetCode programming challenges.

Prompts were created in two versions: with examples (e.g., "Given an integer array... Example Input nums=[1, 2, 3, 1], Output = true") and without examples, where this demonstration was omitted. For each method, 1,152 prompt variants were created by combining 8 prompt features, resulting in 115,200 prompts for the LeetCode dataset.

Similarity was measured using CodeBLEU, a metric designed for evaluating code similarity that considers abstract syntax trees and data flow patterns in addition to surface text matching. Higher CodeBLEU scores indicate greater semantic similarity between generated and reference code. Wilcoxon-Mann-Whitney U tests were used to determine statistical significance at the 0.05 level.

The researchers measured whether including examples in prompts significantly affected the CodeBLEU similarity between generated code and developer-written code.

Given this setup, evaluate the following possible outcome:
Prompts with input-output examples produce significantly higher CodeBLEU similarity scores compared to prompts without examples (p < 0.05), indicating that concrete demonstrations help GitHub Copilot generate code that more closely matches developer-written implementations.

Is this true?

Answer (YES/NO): NO